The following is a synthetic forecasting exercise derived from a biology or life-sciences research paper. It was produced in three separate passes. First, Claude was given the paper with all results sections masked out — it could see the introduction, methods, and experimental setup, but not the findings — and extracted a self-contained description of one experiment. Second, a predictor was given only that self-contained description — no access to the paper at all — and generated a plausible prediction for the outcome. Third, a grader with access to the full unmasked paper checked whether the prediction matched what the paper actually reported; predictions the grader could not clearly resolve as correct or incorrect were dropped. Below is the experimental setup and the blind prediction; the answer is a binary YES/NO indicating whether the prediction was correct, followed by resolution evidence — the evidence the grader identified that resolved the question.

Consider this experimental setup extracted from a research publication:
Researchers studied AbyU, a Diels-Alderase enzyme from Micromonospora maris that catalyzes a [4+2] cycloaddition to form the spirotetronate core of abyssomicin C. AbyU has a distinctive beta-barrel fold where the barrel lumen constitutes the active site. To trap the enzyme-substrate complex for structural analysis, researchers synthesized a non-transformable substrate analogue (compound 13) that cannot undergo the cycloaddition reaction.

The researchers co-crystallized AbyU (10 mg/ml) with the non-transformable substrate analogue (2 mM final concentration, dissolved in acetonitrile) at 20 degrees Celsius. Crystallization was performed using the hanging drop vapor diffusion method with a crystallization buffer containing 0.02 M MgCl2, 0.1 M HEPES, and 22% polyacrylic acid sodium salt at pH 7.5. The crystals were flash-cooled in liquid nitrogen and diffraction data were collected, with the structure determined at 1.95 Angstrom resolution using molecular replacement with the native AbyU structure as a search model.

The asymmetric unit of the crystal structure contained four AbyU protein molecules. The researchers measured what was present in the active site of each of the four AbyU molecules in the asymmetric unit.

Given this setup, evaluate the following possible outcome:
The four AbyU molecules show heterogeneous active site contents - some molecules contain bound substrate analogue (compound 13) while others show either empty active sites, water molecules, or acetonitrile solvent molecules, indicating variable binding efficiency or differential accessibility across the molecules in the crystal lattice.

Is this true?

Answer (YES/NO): NO